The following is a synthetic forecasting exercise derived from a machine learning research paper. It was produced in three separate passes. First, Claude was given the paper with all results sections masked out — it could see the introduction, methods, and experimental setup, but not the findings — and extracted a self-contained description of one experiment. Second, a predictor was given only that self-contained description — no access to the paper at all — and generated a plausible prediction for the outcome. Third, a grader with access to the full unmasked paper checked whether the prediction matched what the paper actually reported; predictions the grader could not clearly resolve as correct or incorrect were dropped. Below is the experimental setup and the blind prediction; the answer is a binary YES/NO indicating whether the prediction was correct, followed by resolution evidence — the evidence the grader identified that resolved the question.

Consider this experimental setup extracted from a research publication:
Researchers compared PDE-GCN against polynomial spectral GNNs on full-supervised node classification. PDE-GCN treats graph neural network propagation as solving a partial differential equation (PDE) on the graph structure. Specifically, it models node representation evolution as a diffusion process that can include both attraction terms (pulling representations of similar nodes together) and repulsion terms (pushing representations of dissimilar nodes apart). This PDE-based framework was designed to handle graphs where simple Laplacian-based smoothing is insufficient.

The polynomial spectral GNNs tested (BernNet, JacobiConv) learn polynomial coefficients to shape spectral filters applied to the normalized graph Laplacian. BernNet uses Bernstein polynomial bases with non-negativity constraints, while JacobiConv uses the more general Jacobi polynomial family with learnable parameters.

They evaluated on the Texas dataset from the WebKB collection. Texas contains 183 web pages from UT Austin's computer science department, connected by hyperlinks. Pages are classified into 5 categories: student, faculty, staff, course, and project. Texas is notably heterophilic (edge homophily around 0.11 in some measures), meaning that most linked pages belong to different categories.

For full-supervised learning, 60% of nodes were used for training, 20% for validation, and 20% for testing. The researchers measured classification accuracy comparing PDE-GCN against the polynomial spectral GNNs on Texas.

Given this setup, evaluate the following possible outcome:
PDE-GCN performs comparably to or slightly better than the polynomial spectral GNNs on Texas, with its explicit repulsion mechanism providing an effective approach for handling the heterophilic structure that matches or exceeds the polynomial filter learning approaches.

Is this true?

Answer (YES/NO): NO